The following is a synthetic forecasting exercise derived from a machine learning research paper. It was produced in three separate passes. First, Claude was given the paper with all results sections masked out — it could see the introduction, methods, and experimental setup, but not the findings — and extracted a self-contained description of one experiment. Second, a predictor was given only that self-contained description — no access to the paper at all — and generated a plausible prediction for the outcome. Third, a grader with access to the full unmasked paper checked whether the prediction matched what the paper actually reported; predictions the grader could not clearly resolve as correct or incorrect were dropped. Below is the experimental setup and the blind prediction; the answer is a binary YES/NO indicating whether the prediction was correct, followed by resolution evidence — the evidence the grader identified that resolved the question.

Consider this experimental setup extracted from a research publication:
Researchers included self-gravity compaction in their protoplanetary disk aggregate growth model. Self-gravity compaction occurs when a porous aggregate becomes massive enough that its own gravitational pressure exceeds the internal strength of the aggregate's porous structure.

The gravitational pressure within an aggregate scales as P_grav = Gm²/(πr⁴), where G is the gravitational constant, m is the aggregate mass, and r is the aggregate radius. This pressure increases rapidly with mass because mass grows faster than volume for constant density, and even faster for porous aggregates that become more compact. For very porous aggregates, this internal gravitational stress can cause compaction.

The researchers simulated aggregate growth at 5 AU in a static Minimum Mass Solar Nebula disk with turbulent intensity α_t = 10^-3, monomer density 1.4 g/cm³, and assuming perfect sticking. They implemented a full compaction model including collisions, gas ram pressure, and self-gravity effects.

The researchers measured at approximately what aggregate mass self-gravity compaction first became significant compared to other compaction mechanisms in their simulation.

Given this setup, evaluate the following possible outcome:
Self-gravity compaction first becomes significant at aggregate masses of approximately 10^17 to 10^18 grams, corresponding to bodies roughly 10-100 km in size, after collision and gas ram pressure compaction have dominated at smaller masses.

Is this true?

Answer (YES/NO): NO